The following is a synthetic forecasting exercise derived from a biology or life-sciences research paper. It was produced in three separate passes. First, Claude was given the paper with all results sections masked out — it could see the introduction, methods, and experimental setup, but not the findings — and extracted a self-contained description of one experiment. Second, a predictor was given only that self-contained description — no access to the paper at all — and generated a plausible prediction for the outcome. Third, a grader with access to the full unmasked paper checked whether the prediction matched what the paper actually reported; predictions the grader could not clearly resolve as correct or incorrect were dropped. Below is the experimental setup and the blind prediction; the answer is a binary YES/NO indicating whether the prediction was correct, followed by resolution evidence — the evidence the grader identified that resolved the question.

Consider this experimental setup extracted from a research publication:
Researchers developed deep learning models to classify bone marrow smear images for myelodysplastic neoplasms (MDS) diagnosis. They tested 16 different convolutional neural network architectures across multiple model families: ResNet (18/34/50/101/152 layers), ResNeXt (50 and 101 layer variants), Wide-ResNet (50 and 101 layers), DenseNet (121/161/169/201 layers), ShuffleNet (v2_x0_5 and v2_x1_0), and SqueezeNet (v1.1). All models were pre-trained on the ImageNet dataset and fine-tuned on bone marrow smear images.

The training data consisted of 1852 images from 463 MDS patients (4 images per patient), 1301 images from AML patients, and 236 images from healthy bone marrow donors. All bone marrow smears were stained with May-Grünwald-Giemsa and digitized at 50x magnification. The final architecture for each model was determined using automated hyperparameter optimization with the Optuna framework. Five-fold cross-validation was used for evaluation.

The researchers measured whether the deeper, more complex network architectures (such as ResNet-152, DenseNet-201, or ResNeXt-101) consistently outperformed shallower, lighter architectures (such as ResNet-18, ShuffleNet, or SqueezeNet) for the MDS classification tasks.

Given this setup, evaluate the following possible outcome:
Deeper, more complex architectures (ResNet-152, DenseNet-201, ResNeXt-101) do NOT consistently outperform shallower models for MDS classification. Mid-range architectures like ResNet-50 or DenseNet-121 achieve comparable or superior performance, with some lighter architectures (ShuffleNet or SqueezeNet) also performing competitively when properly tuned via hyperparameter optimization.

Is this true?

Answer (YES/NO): YES